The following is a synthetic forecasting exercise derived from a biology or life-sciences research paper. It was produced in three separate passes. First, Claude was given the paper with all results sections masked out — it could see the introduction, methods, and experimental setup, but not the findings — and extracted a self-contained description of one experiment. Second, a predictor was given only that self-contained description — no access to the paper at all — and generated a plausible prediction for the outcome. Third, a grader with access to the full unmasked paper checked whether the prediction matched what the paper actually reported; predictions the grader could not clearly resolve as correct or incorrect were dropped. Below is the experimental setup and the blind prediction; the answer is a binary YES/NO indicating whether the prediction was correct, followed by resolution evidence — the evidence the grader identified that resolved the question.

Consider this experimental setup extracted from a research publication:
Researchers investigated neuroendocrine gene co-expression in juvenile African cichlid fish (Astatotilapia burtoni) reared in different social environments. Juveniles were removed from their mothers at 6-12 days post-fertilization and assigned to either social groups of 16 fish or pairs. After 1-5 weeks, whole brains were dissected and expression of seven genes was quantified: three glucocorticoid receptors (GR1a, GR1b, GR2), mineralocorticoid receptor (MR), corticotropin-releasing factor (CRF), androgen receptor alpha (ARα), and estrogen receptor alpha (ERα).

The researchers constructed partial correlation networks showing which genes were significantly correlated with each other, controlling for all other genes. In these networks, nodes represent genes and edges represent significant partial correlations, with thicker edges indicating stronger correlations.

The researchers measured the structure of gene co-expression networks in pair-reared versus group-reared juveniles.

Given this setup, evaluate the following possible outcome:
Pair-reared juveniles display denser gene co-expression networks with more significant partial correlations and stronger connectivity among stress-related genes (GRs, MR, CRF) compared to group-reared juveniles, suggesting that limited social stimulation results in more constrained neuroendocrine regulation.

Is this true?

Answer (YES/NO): YES